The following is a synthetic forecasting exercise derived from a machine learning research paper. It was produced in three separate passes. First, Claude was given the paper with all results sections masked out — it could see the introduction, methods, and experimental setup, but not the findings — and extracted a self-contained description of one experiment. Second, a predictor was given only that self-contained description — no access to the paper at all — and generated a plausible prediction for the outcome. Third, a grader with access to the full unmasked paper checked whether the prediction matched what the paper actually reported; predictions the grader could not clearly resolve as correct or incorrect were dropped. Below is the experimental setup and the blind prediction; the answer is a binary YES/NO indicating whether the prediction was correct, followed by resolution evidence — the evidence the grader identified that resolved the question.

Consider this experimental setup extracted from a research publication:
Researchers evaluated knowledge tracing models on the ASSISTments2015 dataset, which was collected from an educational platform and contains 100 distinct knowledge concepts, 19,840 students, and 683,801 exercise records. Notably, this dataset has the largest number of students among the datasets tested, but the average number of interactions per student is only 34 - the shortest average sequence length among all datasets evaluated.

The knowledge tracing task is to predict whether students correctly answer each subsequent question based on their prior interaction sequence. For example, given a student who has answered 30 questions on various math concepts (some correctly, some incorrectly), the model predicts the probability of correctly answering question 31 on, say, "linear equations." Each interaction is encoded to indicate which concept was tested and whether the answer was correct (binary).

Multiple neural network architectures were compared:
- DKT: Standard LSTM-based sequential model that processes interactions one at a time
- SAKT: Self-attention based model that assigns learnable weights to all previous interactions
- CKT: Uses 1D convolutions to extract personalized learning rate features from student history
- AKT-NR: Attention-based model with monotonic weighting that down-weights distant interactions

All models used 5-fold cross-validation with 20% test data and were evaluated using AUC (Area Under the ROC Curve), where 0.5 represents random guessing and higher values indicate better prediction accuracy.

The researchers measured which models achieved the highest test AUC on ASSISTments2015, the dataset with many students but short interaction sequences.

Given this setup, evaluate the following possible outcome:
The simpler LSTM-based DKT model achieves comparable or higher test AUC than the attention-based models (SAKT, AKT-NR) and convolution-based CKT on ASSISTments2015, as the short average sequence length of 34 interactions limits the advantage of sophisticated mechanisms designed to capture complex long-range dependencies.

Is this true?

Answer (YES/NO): NO